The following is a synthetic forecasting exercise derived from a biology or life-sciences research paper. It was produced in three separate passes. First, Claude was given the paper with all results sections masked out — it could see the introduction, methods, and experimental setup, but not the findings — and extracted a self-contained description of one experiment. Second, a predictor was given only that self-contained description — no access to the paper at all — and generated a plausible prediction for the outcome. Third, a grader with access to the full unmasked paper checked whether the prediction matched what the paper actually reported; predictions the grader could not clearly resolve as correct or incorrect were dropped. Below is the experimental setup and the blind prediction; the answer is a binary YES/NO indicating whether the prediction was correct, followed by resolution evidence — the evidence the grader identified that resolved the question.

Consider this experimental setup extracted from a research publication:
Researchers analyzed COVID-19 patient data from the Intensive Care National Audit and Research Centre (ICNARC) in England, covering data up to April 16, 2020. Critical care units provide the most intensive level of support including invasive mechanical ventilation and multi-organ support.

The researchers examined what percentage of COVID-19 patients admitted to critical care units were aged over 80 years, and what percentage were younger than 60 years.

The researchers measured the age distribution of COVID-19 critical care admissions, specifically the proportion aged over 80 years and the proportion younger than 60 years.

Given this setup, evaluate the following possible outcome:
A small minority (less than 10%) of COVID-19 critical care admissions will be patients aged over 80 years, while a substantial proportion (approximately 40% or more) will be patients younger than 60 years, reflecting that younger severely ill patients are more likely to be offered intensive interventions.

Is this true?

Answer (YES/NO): YES